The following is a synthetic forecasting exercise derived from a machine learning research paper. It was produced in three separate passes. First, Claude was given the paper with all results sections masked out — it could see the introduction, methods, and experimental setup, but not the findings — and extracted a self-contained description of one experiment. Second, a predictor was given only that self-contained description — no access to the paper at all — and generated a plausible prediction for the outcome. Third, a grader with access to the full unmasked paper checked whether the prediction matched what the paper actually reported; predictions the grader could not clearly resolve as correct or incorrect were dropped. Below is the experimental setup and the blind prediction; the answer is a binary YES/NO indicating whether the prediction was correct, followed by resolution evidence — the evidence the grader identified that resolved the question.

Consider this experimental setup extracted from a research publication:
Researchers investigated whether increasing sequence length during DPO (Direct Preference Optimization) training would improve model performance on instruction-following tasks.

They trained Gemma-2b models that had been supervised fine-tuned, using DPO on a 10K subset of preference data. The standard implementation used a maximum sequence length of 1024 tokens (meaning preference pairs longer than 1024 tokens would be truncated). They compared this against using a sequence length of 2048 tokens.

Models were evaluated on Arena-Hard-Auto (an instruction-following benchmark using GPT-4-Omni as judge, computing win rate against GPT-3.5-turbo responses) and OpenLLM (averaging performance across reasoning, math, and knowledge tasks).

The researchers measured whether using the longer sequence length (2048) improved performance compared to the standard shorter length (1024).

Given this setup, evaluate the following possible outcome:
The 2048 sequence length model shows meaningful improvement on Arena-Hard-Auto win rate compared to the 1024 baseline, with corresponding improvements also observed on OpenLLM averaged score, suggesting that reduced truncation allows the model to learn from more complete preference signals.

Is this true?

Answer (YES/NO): YES